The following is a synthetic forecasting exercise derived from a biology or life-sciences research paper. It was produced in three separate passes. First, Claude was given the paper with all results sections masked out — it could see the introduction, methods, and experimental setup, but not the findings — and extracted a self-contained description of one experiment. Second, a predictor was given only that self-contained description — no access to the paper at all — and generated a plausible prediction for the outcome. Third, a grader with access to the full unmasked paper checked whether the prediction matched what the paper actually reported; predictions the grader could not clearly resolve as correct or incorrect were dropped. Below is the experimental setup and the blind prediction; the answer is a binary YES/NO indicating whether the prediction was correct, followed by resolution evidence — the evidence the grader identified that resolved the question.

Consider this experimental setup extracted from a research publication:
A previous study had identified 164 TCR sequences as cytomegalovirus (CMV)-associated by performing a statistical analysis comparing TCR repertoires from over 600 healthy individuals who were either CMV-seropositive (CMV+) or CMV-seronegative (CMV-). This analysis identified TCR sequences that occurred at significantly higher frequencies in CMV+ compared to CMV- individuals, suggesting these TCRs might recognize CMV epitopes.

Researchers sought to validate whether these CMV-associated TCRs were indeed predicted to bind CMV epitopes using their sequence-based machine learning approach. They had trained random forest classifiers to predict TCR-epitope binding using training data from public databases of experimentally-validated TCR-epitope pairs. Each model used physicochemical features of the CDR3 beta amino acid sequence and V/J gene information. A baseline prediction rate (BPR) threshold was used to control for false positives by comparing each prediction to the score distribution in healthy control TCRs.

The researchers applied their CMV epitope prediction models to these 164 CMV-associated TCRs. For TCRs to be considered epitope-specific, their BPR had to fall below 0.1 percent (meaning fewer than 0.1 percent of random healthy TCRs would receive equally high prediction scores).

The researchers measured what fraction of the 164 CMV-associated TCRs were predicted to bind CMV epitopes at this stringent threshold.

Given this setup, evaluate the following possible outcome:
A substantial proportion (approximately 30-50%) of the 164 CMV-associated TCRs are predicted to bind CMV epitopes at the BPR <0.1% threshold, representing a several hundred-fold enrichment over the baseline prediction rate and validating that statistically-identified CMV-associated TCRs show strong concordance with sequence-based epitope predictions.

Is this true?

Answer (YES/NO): NO